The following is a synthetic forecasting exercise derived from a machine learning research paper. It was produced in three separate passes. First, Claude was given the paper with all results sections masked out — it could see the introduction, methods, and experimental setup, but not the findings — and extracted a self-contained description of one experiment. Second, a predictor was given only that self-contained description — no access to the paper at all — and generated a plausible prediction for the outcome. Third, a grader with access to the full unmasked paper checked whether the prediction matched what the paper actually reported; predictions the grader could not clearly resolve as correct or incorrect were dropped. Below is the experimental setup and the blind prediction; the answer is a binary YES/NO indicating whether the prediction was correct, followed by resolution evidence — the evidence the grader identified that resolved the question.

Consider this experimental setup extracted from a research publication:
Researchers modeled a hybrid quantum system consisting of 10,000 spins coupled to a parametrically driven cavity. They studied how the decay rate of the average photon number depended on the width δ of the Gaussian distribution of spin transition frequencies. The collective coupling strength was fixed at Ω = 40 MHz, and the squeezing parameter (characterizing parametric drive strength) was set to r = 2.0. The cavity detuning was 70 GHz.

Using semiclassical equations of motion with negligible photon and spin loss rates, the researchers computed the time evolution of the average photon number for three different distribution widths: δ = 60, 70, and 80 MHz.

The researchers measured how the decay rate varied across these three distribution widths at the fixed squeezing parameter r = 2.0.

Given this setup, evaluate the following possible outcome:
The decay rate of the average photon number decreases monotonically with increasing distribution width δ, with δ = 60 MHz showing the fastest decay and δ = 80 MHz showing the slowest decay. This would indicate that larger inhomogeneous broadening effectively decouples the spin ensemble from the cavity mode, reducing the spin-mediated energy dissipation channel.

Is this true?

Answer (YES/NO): NO